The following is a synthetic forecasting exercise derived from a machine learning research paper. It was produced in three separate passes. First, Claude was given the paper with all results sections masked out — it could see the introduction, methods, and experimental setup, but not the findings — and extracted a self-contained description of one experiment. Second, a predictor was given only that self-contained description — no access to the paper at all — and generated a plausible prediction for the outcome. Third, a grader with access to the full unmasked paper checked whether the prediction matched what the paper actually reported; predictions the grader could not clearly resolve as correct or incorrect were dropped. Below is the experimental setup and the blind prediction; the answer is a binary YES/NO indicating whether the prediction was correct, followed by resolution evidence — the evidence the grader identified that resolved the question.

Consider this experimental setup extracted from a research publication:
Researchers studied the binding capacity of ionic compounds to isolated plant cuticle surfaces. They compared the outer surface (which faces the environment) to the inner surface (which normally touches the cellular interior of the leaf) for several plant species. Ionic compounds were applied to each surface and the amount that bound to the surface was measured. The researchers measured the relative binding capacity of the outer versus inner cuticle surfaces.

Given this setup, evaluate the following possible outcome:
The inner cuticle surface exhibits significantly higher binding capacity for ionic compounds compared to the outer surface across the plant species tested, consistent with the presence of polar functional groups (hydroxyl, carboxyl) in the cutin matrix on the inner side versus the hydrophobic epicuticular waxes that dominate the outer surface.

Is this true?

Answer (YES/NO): YES